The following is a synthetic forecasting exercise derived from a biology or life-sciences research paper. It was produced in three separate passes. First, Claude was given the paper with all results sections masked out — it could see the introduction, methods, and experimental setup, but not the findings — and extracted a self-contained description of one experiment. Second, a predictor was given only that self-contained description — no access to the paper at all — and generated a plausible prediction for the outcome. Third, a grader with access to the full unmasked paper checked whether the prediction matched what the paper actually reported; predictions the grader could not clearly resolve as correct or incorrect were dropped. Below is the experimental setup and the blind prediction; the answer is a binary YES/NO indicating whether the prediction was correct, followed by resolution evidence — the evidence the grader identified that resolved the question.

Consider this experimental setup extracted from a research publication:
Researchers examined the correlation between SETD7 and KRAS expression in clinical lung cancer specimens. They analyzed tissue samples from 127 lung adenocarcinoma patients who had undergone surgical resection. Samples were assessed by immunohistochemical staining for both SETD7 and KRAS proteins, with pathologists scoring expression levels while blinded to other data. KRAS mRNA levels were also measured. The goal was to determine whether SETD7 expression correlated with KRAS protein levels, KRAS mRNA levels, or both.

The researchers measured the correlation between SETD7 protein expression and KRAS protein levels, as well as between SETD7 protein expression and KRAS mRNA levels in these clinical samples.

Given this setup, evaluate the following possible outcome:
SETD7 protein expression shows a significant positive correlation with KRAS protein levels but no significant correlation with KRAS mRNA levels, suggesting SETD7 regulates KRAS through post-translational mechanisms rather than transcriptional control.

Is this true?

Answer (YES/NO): NO